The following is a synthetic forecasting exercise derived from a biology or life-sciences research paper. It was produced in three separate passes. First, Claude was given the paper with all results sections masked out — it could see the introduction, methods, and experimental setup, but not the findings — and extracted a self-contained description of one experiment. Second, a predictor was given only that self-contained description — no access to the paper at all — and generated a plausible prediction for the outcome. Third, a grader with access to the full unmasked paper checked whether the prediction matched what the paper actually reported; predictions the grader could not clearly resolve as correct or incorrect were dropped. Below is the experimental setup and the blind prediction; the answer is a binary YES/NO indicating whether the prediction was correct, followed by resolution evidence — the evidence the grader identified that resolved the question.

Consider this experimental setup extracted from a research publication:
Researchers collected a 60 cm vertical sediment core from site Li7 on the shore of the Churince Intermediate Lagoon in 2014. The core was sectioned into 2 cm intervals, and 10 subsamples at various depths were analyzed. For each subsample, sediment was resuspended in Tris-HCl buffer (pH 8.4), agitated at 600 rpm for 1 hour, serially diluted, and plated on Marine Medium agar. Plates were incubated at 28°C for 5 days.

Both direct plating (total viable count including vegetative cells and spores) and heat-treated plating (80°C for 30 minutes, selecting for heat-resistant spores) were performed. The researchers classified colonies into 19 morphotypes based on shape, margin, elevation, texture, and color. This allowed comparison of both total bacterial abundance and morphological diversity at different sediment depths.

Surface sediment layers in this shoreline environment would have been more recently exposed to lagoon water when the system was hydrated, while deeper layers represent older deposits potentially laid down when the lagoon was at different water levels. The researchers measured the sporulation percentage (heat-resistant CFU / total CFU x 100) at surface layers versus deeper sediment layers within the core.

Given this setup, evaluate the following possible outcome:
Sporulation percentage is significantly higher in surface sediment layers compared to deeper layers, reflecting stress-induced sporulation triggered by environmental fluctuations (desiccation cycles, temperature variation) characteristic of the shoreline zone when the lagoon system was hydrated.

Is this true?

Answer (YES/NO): YES